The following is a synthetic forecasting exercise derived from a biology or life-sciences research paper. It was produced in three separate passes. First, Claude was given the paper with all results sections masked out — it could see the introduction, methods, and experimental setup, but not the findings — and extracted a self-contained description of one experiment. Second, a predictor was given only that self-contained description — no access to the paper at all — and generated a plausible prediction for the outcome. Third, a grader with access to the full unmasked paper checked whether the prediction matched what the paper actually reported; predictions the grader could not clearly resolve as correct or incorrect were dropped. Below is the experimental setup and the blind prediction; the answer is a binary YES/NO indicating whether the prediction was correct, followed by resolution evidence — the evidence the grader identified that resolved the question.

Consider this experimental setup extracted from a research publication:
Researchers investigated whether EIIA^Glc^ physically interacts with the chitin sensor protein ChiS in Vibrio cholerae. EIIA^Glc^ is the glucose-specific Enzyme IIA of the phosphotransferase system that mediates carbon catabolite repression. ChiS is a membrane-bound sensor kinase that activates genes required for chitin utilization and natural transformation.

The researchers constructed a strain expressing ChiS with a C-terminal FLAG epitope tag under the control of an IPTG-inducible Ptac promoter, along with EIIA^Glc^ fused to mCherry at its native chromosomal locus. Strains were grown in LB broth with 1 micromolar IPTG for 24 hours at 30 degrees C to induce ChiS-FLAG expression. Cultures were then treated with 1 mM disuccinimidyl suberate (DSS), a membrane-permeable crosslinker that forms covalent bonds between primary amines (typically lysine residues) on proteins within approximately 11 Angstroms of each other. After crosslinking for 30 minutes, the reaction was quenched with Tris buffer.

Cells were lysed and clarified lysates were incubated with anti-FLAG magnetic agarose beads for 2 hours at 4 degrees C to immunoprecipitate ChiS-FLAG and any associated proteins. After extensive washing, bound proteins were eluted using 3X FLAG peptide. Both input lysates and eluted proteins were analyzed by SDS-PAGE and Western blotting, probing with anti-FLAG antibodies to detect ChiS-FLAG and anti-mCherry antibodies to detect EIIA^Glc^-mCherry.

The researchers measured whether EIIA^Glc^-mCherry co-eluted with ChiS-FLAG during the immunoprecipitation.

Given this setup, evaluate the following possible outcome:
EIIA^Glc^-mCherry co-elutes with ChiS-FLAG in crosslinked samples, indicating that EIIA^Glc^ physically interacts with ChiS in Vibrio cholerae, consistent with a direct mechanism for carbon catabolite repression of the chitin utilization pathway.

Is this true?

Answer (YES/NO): YES